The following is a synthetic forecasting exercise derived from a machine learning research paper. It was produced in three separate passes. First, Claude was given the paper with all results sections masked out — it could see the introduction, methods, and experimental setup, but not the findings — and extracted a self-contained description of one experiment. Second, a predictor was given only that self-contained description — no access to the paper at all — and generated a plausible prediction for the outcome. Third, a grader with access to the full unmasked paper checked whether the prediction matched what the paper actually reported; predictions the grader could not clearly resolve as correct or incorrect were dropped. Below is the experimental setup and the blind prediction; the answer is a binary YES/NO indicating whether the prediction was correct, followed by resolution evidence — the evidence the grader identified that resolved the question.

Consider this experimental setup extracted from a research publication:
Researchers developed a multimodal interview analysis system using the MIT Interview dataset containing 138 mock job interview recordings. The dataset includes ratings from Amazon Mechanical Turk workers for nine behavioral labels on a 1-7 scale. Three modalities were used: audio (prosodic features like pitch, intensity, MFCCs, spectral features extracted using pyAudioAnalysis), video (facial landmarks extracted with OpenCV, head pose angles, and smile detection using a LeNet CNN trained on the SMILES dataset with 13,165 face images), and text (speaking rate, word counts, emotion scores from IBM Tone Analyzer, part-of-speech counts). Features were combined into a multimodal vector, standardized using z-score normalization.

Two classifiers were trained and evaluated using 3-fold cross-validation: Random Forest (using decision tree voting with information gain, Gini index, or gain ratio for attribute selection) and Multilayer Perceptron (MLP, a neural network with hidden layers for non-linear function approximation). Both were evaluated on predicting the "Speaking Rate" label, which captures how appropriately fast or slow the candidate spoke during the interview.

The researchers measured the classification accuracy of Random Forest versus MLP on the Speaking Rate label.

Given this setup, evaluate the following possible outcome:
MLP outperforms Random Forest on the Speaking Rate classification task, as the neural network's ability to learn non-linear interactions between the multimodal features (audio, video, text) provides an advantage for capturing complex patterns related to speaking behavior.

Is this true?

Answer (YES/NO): NO